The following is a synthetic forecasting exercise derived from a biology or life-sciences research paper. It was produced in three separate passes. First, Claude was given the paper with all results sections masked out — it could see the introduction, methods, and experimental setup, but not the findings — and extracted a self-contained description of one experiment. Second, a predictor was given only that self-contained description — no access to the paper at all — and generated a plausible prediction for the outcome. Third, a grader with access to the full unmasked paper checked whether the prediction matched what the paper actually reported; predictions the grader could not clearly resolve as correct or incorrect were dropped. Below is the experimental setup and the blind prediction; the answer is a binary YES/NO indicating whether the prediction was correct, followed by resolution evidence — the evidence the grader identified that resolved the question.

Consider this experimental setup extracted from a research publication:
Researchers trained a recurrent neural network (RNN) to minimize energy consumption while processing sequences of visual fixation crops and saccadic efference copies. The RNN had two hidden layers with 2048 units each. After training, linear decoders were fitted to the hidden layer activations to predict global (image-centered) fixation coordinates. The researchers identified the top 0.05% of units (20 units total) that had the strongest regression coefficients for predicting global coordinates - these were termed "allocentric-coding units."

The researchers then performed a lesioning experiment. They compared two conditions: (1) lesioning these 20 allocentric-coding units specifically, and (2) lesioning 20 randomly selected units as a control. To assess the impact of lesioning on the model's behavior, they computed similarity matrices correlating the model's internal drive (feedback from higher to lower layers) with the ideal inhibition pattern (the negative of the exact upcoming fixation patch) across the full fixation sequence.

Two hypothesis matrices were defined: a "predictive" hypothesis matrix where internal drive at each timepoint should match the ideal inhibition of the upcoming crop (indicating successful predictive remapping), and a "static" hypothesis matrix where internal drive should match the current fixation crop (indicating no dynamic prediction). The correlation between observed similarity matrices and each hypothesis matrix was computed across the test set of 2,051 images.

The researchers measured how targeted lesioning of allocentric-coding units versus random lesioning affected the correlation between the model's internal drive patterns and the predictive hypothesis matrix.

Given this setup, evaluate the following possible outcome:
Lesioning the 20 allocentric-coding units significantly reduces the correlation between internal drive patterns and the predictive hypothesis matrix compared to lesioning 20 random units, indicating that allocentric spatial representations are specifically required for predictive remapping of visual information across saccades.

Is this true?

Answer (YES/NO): YES